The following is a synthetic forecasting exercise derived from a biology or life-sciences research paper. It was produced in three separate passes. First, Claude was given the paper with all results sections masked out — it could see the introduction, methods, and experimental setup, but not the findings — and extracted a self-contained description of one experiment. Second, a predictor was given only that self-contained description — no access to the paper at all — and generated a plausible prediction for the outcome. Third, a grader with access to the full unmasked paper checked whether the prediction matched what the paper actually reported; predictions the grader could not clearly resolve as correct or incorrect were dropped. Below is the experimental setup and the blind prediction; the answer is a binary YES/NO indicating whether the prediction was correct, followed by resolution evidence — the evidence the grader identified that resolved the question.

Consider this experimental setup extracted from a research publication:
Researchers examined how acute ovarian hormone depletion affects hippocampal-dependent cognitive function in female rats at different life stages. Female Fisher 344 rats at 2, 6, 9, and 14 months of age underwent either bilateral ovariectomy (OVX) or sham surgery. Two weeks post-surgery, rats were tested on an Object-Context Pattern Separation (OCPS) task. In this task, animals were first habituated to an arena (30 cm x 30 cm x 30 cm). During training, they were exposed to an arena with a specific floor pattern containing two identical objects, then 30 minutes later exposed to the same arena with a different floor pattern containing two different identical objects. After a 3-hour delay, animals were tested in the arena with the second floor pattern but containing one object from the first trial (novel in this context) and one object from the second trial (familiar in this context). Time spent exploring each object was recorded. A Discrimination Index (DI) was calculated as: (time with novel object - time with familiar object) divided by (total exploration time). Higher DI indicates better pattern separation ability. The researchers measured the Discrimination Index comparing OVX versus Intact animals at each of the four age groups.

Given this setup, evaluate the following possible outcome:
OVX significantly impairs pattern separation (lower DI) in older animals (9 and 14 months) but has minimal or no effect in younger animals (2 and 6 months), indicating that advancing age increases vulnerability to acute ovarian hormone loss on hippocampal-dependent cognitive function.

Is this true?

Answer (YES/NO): YES